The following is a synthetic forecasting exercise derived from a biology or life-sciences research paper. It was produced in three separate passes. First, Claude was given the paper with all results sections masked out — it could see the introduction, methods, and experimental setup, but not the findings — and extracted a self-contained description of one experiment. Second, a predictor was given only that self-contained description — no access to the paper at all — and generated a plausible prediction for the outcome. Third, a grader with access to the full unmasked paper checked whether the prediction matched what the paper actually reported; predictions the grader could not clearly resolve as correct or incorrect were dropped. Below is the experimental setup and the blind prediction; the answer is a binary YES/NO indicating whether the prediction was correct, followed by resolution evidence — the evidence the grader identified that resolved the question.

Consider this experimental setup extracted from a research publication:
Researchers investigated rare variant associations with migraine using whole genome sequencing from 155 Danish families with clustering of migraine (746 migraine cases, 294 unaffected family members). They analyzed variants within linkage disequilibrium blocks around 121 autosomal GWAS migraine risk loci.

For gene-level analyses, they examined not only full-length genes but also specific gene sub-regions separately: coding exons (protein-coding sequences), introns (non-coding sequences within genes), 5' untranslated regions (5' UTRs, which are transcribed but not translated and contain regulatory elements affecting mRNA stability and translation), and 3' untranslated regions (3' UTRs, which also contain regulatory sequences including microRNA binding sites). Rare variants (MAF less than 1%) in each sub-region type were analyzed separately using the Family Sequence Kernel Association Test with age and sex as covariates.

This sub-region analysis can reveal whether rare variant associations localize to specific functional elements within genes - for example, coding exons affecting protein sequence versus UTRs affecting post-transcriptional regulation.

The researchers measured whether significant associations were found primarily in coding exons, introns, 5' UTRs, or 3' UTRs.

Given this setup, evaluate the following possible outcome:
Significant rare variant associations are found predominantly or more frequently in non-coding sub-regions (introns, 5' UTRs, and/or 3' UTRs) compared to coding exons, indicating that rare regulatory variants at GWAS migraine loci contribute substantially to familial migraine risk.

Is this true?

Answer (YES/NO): YES